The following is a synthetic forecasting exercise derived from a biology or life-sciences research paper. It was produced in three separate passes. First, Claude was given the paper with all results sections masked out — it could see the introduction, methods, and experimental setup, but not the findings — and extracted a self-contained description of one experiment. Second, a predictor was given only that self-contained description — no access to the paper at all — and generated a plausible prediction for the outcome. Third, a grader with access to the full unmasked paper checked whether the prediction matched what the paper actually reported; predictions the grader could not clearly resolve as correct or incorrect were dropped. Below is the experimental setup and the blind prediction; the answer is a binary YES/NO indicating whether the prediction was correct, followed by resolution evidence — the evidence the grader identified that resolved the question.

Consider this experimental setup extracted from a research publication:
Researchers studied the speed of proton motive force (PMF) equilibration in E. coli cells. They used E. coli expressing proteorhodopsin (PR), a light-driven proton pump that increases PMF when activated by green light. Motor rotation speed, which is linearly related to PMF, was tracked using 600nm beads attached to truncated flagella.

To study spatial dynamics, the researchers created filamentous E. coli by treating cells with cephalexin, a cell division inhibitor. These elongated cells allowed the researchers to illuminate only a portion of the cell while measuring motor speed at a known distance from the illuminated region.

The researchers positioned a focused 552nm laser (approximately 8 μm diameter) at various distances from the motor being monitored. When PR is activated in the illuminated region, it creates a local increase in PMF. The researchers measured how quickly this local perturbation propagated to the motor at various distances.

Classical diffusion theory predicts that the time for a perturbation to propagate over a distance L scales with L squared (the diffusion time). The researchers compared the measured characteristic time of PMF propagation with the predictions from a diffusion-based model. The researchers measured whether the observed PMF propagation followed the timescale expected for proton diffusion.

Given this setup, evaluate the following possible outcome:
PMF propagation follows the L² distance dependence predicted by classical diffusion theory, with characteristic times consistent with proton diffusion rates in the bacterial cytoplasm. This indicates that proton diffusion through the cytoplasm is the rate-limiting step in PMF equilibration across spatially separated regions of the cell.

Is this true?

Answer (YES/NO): NO